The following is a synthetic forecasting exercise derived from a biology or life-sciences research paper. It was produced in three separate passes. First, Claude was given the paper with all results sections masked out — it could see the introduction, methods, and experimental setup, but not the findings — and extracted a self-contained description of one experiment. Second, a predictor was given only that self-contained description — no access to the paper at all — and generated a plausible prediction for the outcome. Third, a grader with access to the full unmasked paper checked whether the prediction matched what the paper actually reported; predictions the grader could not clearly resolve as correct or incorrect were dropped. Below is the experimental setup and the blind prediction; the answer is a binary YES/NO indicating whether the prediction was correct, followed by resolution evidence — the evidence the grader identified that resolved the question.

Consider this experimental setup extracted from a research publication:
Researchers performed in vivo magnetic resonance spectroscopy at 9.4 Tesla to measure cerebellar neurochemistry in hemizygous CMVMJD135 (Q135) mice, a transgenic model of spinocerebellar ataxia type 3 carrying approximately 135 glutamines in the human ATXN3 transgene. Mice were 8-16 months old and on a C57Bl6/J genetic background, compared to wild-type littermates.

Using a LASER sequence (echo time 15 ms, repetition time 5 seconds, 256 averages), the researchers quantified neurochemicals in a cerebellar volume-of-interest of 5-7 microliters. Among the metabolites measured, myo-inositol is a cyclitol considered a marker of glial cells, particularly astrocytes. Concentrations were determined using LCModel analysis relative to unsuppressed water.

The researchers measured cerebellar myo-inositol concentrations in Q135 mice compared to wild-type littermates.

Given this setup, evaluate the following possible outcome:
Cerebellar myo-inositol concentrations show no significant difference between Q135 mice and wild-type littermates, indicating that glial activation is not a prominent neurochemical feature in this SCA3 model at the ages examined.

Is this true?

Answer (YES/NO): NO